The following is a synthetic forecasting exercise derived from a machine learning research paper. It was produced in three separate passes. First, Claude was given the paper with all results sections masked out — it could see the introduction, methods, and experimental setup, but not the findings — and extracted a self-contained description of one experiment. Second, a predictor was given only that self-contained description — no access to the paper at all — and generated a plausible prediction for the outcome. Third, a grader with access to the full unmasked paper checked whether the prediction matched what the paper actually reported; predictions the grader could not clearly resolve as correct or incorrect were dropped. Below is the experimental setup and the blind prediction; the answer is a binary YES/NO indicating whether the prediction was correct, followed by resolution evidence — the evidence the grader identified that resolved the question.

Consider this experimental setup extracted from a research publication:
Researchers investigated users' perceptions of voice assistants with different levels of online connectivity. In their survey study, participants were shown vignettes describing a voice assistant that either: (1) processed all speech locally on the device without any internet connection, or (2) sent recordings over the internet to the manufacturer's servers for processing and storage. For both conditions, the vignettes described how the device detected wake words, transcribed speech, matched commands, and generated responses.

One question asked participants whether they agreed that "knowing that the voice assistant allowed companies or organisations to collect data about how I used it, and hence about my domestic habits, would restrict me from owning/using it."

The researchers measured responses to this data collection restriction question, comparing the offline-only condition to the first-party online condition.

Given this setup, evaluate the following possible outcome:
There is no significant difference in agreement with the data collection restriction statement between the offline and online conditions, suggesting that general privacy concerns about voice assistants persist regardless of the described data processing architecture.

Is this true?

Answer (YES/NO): YES